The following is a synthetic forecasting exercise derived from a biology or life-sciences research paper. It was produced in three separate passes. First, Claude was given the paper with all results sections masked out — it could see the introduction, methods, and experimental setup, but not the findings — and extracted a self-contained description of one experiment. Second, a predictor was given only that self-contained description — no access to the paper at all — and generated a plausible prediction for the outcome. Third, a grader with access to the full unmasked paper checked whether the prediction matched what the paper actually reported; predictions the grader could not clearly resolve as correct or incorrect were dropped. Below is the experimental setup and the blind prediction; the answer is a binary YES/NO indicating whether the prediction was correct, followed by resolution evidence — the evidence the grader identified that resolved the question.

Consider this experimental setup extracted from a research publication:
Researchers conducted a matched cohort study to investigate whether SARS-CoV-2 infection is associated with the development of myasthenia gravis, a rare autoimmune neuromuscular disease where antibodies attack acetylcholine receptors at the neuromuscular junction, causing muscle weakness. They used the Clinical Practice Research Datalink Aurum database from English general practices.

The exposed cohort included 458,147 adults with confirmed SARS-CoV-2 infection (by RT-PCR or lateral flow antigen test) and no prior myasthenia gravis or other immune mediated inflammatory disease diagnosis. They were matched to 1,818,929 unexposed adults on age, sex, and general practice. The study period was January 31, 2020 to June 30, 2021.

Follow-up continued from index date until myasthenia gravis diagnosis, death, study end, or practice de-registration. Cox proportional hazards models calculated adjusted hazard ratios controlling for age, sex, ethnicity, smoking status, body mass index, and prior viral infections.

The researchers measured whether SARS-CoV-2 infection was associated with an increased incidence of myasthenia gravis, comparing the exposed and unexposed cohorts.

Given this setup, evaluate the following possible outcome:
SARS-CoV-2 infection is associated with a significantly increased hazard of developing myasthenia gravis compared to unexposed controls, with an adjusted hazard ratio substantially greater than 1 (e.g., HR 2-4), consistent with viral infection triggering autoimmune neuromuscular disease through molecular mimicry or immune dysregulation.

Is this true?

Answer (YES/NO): NO